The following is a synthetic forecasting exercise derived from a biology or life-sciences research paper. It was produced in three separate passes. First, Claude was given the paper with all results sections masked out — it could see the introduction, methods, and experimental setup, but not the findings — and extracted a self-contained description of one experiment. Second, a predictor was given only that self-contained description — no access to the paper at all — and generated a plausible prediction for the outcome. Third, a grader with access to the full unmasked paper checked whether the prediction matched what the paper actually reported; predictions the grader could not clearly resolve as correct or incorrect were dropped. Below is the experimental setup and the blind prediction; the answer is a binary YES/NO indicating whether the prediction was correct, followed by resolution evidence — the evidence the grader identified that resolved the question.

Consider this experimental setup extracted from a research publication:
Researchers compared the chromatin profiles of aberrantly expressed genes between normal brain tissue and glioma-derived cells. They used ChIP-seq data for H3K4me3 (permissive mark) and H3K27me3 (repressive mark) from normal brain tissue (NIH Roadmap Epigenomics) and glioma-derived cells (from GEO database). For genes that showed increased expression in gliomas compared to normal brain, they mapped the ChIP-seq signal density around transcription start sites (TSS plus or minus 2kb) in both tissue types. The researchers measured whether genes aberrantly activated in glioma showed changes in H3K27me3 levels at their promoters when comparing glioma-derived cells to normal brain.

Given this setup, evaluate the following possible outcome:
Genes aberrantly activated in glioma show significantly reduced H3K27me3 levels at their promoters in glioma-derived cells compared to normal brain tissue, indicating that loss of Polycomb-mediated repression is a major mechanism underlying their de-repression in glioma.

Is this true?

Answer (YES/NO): YES